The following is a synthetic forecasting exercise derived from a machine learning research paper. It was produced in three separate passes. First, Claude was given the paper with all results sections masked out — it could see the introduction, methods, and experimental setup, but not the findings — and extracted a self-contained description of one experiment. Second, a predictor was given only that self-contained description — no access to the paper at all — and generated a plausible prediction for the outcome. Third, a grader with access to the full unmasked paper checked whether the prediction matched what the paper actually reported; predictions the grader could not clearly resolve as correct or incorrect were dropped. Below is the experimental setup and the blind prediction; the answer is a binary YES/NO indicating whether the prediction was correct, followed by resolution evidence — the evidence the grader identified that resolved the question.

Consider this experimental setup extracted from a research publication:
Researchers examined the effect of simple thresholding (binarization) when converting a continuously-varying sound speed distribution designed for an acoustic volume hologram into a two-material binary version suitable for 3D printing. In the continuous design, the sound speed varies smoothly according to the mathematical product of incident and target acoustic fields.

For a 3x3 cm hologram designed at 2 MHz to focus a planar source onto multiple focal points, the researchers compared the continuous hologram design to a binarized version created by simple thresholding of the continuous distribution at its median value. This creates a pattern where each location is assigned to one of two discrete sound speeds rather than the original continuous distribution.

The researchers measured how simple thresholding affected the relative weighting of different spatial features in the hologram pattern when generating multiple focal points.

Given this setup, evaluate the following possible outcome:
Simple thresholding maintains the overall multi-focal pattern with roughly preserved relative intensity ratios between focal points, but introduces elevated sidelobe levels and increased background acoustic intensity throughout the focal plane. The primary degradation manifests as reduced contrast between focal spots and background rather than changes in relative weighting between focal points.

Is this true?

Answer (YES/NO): NO